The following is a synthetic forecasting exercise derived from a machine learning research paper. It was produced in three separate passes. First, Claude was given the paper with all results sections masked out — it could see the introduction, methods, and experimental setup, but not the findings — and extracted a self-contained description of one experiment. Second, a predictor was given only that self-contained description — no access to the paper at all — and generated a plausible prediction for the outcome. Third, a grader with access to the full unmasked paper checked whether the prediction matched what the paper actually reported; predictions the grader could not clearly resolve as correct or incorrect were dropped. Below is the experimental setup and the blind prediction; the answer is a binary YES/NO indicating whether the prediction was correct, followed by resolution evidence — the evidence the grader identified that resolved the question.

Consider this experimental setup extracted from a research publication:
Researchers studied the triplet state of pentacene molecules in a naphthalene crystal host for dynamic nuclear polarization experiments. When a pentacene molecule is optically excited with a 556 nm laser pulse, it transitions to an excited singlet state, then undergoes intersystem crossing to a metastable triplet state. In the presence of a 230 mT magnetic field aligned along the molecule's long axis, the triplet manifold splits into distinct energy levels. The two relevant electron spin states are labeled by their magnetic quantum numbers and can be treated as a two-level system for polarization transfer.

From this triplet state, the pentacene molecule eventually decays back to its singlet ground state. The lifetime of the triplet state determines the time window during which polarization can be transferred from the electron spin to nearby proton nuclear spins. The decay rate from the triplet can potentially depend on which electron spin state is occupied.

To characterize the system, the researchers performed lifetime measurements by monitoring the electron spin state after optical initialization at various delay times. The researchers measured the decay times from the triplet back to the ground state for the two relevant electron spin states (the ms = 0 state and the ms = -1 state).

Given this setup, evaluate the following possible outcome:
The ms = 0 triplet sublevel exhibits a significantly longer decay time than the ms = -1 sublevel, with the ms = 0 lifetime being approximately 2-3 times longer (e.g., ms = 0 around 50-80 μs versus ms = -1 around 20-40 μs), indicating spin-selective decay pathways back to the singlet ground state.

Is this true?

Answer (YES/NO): NO